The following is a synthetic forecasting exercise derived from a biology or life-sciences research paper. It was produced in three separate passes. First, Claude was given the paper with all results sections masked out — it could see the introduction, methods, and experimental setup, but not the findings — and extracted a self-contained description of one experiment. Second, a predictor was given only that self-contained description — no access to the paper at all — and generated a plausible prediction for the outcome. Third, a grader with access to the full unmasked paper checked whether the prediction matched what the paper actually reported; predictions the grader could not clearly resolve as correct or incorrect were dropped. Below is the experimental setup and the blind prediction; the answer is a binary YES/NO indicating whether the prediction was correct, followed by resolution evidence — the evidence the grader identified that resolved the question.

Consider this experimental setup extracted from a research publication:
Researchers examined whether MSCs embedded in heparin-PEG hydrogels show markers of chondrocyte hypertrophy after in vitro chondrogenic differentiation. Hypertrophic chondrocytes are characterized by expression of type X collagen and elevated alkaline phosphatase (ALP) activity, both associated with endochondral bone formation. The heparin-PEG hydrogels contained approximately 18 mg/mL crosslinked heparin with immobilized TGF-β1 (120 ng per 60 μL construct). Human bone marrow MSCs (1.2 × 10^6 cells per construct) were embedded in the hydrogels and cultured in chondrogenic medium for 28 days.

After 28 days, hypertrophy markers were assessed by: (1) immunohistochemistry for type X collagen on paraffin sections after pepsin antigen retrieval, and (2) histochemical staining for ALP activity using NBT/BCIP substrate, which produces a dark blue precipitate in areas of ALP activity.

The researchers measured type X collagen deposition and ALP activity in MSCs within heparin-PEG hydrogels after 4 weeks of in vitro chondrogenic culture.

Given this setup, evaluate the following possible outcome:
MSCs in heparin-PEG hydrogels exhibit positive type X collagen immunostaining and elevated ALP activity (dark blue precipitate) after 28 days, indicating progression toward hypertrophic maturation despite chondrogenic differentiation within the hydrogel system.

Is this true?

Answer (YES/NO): YES